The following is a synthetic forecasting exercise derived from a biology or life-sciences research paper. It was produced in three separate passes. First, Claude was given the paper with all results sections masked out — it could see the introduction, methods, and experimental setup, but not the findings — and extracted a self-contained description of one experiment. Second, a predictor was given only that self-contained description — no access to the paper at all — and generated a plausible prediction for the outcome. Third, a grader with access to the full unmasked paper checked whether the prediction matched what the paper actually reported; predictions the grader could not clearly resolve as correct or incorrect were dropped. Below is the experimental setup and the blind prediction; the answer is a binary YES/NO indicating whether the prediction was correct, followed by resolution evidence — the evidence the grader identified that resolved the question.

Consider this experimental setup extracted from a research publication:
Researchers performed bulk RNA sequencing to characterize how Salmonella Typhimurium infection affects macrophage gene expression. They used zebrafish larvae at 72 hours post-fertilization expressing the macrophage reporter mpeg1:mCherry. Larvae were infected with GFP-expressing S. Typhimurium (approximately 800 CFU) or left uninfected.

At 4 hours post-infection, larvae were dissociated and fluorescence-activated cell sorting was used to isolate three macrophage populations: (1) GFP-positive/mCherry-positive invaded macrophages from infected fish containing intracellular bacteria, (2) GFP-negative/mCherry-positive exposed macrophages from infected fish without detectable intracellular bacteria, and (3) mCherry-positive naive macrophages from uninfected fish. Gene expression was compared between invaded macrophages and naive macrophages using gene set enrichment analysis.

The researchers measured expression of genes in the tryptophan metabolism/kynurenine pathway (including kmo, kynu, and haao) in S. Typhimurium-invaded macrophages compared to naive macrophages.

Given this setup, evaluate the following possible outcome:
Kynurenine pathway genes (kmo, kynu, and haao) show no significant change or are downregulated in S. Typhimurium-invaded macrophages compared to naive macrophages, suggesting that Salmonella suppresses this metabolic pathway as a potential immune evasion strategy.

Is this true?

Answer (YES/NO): YES